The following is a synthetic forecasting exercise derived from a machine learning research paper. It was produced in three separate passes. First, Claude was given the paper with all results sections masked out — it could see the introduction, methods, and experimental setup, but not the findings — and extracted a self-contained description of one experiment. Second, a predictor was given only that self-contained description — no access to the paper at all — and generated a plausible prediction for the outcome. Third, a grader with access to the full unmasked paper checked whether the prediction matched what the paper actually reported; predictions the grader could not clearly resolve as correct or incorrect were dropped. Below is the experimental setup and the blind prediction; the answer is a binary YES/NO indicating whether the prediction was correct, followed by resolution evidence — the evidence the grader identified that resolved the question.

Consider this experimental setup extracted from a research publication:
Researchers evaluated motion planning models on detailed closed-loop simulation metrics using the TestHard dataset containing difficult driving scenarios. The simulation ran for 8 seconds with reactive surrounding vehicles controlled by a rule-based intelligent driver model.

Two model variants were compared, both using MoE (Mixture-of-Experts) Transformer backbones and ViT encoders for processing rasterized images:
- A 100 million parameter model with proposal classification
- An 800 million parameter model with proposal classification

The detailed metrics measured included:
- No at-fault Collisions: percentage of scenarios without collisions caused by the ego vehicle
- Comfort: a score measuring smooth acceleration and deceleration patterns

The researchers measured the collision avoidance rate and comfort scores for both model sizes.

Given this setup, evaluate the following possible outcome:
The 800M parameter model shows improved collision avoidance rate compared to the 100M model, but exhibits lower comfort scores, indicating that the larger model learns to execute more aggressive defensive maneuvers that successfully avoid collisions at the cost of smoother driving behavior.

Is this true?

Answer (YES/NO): NO